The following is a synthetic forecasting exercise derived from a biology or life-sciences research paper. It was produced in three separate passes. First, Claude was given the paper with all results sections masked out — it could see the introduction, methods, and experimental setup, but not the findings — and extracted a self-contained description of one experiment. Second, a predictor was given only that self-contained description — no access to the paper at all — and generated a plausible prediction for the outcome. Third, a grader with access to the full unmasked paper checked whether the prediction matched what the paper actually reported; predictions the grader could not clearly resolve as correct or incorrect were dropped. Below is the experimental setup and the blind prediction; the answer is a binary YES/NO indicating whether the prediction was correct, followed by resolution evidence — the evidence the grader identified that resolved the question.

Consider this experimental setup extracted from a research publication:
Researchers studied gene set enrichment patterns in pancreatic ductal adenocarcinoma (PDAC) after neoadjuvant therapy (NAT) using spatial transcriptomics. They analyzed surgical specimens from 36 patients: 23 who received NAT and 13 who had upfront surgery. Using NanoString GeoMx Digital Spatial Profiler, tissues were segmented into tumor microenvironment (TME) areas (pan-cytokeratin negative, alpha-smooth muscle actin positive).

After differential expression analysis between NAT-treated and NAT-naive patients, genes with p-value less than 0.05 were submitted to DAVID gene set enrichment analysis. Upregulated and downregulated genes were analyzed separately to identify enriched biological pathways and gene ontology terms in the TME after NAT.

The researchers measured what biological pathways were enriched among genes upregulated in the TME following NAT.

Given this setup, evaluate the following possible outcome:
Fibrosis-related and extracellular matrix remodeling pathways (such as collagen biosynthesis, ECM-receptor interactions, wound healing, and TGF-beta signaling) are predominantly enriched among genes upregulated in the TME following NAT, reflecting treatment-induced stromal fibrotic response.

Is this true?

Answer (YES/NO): NO